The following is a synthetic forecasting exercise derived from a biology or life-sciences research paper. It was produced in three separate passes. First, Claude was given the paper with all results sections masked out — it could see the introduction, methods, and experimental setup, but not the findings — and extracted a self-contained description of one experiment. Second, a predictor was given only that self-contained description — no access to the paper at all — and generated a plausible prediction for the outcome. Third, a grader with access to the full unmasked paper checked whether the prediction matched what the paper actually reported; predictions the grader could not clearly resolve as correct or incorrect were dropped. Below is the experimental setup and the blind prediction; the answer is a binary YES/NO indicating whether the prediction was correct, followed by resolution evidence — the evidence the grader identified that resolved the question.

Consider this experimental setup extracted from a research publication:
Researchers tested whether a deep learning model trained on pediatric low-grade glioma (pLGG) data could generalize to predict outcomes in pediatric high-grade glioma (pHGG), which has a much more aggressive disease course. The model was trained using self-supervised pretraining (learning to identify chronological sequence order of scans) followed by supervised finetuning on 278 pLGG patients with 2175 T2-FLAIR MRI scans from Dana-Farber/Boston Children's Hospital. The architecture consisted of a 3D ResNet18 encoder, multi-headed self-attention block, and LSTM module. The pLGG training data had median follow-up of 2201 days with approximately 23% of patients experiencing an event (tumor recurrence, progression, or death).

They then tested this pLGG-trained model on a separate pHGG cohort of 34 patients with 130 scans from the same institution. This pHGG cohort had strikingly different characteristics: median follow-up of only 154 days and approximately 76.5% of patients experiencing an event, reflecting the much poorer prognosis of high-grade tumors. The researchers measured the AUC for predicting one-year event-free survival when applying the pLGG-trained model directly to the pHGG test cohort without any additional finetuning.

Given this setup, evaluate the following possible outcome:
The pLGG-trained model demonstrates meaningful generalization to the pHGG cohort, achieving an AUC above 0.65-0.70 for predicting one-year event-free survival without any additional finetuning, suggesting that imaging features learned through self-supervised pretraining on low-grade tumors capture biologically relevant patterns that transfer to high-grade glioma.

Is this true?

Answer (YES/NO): YES